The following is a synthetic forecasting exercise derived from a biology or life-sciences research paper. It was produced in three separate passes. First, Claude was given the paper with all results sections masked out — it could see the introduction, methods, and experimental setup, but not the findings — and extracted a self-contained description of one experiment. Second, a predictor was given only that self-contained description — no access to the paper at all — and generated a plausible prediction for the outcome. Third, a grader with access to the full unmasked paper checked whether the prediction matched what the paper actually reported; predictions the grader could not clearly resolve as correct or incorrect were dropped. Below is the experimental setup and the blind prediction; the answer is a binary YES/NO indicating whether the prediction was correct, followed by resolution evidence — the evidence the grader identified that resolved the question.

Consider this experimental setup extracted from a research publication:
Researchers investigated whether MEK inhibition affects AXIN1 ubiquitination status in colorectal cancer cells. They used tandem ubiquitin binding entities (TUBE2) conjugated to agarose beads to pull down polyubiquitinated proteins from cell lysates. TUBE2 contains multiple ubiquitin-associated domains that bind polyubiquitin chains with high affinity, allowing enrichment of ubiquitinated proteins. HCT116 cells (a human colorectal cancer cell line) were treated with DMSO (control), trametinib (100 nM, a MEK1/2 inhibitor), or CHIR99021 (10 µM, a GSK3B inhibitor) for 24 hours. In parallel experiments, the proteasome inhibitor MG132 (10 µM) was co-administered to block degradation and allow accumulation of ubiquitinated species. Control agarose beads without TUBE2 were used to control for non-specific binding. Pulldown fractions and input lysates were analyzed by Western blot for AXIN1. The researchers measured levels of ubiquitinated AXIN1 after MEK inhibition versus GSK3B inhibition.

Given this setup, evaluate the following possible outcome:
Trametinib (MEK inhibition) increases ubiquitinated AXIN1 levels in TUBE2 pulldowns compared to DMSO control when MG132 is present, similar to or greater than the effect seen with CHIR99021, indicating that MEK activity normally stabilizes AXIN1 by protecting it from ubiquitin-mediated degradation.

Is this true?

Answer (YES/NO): NO